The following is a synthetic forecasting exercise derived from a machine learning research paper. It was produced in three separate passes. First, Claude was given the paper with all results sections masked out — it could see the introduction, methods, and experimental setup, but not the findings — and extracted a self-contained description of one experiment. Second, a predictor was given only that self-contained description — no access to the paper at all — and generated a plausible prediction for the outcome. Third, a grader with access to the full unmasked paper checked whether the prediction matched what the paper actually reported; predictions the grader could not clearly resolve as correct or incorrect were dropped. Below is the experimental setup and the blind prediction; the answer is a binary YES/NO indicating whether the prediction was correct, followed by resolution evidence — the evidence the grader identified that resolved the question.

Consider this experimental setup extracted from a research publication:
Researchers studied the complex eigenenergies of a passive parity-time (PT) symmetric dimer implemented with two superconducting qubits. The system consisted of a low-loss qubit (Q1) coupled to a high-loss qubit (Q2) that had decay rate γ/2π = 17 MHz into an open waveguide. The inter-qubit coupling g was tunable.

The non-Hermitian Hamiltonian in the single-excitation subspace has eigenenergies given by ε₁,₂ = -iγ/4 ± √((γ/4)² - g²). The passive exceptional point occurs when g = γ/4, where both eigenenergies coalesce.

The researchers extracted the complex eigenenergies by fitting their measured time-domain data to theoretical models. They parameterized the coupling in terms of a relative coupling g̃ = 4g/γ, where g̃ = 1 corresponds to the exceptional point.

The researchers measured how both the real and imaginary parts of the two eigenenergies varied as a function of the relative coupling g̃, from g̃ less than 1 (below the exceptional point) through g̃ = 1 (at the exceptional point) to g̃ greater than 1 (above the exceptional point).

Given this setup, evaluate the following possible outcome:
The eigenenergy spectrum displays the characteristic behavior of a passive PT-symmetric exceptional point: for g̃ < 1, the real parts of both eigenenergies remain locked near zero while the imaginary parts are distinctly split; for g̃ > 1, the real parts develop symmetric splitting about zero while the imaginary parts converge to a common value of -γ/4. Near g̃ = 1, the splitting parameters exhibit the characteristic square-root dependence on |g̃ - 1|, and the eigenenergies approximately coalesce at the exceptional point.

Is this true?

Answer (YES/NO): NO